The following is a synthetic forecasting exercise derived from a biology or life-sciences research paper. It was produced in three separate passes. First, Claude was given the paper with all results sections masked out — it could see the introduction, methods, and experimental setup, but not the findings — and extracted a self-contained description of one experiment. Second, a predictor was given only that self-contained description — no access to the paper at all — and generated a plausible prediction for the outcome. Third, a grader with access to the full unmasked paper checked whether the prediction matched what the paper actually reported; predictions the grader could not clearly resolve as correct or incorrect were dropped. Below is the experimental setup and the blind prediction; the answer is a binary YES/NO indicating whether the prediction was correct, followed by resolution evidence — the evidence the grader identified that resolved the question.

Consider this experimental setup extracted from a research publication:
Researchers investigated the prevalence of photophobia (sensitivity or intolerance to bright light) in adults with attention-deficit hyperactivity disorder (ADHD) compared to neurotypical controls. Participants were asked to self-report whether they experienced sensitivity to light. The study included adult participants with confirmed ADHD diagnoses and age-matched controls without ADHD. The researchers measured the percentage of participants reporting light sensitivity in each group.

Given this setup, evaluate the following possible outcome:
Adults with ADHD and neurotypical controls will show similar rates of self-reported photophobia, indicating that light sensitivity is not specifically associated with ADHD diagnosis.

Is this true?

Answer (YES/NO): NO